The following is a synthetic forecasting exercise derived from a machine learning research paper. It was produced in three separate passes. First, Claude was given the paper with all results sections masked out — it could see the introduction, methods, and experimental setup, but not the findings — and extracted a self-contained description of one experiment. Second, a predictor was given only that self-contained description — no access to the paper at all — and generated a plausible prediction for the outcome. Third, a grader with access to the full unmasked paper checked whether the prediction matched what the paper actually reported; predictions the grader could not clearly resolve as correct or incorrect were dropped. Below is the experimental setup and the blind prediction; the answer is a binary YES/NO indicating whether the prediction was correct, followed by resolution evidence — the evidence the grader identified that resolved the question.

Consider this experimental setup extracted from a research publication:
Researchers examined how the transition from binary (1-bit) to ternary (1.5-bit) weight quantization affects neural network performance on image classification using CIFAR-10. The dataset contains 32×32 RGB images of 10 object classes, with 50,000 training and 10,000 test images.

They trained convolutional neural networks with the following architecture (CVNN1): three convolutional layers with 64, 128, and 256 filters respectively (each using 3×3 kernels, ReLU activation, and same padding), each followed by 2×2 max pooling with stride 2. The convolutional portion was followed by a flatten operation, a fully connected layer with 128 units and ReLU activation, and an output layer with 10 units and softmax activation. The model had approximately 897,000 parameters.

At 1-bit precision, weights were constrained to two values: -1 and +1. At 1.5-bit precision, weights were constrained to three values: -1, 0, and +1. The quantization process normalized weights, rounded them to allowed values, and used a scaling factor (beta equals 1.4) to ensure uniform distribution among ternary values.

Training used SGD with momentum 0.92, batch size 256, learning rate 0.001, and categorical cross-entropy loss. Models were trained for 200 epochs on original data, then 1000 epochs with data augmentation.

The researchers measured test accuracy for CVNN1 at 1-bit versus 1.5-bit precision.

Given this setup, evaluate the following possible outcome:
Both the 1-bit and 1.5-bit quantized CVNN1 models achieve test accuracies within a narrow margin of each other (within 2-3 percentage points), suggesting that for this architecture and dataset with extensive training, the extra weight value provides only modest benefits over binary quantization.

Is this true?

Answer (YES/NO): NO